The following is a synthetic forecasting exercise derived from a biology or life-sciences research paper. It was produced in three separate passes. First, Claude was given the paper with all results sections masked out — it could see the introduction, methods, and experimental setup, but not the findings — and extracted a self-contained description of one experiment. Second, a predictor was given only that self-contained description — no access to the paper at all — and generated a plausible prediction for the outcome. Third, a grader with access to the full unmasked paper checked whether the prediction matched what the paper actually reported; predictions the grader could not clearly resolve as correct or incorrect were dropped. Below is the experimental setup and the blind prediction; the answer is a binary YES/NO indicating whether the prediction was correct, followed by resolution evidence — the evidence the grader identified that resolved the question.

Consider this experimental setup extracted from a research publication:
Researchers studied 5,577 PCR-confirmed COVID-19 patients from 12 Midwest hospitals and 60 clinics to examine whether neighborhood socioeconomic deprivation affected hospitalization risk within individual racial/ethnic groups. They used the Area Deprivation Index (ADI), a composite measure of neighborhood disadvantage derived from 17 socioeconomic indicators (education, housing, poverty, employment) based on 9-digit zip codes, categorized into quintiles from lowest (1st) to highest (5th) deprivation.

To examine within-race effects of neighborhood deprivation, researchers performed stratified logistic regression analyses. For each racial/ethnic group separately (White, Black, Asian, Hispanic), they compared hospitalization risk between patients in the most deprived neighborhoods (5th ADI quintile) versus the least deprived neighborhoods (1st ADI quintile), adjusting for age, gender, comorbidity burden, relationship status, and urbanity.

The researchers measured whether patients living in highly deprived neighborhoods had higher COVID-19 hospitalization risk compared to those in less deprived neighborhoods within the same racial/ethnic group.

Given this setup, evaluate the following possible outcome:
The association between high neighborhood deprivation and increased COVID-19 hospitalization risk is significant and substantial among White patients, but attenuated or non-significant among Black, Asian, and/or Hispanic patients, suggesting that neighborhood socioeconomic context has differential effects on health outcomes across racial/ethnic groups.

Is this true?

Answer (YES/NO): NO